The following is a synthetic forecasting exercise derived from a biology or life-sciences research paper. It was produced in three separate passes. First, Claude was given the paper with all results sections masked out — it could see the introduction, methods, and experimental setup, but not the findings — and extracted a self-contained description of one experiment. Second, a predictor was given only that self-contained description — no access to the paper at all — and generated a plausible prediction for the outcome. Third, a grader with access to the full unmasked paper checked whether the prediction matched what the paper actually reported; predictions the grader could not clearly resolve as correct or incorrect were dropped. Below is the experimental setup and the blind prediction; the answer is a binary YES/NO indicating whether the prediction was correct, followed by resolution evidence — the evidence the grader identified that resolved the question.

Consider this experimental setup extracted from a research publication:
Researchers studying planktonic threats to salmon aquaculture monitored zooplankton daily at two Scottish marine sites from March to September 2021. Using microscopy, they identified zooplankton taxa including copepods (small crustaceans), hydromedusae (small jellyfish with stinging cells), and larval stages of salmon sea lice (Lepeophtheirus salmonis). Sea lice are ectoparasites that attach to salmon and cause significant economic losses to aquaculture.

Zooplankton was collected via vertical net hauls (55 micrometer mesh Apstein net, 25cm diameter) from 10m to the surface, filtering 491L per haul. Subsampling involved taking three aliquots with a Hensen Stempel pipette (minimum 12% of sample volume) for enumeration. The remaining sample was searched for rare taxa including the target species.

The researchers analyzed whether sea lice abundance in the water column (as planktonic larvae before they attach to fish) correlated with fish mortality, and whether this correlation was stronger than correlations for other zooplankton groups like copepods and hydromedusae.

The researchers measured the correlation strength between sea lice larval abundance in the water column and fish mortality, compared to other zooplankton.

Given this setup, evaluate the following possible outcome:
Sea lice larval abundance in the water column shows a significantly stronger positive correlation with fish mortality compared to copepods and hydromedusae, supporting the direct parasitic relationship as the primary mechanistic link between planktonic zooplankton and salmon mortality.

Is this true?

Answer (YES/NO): NO